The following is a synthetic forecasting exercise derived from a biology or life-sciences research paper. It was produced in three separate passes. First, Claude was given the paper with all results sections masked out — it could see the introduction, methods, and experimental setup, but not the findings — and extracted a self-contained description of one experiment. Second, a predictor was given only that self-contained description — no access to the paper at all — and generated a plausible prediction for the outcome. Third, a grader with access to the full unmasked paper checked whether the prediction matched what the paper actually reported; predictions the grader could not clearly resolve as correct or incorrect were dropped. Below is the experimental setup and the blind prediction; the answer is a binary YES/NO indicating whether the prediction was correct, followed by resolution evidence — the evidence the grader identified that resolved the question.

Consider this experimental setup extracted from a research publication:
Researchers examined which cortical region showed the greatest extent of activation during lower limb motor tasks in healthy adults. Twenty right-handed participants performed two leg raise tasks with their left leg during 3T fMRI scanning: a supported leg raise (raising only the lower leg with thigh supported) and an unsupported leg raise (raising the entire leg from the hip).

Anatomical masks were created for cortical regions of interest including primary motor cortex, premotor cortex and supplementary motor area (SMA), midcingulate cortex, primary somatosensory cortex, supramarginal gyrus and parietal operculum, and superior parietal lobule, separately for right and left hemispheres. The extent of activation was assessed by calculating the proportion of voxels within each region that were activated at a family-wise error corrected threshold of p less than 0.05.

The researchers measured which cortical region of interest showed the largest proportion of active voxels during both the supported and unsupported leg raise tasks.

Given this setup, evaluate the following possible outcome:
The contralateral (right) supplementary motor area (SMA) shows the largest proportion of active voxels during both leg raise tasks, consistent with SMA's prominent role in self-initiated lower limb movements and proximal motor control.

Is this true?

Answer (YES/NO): NO